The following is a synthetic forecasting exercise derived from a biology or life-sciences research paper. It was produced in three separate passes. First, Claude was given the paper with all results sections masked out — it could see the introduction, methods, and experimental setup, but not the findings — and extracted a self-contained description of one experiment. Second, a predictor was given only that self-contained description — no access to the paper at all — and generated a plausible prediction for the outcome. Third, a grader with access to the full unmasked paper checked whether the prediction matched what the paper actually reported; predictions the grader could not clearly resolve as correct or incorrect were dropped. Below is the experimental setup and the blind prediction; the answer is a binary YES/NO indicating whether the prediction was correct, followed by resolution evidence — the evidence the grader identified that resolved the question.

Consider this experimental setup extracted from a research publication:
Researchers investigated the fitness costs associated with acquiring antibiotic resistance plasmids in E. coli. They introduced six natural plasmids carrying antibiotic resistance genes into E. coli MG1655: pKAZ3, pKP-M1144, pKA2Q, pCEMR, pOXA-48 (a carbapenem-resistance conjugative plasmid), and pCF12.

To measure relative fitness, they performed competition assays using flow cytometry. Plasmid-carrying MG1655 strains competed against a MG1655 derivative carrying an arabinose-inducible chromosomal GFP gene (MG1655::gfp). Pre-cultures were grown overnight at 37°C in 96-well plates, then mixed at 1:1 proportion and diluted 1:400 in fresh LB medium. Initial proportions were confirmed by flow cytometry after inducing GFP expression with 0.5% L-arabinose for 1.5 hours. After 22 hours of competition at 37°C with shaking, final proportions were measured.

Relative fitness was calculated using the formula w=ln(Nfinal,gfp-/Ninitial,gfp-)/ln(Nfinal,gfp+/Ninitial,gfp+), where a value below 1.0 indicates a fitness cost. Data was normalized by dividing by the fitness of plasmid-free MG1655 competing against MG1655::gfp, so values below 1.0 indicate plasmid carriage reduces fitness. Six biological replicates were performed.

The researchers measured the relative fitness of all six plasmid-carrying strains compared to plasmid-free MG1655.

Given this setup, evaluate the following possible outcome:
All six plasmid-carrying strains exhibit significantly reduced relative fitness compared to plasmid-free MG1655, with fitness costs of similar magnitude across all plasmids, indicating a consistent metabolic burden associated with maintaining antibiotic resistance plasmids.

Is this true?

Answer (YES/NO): NO